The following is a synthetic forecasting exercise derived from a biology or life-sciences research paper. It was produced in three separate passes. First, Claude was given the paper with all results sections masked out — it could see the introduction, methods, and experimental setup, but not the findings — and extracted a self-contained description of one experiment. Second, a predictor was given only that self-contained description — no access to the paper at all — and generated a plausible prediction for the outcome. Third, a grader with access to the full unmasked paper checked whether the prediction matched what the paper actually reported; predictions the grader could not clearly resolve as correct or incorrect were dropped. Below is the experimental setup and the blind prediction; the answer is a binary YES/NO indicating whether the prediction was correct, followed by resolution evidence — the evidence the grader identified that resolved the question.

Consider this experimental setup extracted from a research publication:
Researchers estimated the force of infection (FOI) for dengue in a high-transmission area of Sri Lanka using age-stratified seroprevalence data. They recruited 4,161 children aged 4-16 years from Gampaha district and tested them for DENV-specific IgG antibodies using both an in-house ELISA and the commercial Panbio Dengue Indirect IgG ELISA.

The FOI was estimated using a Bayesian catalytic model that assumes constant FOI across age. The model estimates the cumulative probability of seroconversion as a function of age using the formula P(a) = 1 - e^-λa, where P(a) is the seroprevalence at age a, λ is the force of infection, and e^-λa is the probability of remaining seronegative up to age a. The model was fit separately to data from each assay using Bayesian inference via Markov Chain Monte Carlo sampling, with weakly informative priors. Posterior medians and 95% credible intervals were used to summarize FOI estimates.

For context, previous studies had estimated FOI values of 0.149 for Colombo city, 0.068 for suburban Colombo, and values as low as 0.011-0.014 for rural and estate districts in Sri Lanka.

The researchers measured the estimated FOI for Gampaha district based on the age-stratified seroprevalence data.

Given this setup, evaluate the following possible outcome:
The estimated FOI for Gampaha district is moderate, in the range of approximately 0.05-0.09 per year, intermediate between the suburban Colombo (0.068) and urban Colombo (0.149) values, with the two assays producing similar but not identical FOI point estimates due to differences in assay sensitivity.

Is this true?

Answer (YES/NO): NO